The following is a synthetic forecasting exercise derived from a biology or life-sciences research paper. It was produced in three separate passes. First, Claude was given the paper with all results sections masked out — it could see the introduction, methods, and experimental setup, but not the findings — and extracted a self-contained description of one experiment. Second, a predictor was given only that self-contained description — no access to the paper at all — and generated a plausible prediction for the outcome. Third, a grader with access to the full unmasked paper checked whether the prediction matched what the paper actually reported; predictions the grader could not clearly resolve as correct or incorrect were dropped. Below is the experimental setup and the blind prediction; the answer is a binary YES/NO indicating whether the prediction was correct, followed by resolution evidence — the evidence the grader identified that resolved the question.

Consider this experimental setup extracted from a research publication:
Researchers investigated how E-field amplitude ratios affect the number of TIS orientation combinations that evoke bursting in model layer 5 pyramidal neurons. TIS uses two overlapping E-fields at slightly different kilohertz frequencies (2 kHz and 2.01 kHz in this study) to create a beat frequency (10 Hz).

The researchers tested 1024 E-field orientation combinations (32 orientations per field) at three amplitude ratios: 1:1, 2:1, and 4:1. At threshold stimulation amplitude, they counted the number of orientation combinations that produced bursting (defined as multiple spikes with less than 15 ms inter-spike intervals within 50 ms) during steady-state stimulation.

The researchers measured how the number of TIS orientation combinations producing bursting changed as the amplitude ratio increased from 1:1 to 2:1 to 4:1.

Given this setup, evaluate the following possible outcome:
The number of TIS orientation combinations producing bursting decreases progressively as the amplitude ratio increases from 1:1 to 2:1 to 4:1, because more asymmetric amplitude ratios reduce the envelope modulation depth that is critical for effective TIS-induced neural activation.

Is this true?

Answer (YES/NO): YES